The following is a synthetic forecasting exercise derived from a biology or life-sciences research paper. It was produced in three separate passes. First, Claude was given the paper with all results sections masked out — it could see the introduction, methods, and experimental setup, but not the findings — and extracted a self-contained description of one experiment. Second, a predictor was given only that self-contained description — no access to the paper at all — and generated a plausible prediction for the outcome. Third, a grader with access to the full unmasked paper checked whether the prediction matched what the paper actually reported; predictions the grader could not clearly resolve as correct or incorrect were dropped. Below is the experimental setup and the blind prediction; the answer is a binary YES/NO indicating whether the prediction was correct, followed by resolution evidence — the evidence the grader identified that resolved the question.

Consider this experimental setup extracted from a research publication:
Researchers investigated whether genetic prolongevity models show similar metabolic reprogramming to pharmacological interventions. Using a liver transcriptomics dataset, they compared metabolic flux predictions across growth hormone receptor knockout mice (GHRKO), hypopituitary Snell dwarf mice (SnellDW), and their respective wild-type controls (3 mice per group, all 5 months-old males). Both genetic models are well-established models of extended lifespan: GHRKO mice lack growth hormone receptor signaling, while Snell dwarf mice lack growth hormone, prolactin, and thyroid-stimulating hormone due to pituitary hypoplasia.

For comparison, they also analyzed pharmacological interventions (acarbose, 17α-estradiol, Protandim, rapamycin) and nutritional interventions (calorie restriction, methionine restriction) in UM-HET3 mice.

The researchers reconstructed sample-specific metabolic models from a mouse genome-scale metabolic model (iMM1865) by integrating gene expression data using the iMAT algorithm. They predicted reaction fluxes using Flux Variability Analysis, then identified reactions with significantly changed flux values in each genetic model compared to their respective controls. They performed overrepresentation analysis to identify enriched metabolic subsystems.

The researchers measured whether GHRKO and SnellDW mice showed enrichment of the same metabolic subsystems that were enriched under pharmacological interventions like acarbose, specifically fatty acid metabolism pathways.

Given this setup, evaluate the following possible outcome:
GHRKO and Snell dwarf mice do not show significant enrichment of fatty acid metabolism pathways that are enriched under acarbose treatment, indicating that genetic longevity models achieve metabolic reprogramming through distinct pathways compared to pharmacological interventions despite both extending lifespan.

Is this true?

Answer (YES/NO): NO